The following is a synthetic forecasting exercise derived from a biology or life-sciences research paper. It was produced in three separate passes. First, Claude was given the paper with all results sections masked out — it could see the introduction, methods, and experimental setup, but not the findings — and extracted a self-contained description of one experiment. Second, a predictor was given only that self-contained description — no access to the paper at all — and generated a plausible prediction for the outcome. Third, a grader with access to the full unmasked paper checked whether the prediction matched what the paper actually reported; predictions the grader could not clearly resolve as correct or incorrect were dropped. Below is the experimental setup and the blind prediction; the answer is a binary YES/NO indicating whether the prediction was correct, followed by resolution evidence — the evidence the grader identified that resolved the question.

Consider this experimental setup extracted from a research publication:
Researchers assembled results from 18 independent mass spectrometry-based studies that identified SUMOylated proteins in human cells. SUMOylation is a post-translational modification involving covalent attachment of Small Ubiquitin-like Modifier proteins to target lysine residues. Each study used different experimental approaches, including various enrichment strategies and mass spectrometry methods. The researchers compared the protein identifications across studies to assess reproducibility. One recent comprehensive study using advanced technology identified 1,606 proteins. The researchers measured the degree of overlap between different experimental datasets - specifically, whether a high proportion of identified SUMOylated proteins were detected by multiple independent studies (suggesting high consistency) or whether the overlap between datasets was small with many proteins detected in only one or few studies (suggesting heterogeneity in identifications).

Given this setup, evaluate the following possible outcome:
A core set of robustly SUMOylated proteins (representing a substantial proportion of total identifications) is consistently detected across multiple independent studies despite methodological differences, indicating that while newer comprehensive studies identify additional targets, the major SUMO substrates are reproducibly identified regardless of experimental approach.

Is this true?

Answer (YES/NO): NO